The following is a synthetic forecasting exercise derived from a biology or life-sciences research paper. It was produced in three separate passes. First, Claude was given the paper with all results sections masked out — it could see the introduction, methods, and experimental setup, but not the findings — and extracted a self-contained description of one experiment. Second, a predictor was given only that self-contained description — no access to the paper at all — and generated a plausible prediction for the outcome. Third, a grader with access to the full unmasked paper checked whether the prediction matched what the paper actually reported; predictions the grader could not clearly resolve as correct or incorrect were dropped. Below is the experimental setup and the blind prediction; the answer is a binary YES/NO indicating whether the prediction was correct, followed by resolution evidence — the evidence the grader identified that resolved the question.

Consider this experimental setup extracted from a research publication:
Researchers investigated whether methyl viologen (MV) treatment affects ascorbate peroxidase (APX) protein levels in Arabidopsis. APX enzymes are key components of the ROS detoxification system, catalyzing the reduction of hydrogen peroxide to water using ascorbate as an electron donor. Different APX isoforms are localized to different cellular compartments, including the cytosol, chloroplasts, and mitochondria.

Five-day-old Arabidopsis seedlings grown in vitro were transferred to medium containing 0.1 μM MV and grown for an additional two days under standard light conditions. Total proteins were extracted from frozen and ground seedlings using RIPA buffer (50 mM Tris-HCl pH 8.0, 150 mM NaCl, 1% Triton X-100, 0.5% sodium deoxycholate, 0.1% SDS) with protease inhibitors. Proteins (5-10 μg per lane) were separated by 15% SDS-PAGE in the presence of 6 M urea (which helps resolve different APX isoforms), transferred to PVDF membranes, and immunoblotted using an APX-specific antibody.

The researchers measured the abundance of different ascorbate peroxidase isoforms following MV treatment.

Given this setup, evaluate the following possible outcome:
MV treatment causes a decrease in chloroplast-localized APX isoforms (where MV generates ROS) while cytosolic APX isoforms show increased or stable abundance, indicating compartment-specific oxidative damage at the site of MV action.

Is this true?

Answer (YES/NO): NO